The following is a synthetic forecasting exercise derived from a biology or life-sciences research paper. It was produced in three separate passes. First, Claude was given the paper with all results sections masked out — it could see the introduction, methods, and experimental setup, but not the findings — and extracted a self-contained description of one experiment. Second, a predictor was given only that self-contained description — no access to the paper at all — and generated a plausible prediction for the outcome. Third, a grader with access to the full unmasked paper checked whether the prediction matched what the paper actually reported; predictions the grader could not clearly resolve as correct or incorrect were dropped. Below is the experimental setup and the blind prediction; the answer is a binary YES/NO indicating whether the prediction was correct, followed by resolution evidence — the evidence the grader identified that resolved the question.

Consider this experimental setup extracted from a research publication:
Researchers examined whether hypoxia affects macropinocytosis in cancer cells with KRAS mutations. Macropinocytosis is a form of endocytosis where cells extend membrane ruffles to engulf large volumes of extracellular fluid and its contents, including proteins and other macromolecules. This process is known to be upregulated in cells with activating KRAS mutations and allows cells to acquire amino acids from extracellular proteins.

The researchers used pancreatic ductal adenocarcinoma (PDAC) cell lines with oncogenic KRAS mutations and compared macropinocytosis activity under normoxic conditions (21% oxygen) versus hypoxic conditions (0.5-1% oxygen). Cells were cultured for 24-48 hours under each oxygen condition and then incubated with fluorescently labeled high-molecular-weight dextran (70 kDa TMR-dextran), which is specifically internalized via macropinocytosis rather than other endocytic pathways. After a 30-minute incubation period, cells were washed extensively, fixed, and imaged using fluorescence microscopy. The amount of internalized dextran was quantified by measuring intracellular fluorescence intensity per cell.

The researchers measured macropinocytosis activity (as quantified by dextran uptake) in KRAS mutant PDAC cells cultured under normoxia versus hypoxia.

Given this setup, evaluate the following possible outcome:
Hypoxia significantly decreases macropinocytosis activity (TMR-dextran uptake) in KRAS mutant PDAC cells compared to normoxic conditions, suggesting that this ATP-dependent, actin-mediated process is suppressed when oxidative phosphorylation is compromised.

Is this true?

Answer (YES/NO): NO